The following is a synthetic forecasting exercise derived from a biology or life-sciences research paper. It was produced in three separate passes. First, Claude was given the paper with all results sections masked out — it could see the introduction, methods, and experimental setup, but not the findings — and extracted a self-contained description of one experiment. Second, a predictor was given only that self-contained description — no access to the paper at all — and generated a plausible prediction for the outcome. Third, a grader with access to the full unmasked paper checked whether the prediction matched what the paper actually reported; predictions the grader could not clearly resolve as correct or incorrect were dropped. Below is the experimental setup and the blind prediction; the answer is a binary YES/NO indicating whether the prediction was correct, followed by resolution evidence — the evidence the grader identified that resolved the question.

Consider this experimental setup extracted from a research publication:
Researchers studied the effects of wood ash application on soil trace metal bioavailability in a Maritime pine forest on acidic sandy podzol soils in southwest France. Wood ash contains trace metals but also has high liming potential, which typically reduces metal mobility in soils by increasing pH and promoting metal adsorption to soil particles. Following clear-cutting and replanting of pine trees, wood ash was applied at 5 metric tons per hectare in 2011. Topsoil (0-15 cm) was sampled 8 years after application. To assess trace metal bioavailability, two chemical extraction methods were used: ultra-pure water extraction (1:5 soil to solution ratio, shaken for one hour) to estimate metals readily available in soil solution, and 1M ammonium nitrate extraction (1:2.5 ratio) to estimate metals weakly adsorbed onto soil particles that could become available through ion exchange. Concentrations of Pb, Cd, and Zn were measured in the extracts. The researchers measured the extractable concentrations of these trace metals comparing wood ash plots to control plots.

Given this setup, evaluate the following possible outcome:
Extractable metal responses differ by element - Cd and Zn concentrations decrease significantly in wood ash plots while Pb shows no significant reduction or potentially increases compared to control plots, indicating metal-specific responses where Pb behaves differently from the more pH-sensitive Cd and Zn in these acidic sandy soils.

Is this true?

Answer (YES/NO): NO